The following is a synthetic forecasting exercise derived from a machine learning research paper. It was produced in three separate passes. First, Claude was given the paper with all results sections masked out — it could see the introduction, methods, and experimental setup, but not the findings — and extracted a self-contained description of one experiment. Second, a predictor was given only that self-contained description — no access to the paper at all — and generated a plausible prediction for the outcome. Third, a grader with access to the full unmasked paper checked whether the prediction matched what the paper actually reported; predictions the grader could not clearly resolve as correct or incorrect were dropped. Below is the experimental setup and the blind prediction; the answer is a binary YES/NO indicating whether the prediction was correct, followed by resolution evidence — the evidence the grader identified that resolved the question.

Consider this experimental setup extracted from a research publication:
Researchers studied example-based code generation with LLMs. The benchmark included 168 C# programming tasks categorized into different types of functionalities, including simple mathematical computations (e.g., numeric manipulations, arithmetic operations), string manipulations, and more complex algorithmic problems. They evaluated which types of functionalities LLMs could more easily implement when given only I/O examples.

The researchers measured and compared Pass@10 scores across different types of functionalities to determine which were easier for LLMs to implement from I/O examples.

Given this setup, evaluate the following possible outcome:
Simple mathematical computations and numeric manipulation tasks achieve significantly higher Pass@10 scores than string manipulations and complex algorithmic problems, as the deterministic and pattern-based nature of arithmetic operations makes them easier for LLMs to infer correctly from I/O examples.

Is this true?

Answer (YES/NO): NO